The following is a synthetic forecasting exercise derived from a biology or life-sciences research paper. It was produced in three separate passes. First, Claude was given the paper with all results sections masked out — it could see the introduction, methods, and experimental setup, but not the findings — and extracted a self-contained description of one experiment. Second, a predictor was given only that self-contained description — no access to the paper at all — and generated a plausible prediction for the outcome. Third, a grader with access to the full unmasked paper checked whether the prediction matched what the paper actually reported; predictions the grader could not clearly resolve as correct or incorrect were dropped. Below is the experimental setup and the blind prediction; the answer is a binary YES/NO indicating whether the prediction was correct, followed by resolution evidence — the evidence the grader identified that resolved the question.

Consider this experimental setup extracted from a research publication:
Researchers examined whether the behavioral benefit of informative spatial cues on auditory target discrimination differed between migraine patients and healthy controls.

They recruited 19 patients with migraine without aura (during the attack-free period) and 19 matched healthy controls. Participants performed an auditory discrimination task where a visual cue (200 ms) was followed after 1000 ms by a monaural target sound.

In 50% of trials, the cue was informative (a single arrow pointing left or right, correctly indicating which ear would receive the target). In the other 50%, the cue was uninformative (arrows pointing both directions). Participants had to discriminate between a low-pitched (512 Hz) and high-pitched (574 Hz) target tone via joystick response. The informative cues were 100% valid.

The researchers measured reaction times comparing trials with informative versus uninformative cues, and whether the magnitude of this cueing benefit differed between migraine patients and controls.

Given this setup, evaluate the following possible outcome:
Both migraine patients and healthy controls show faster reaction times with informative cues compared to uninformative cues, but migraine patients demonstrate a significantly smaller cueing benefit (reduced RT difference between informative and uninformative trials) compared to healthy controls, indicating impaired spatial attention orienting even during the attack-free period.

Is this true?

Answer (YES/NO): NO